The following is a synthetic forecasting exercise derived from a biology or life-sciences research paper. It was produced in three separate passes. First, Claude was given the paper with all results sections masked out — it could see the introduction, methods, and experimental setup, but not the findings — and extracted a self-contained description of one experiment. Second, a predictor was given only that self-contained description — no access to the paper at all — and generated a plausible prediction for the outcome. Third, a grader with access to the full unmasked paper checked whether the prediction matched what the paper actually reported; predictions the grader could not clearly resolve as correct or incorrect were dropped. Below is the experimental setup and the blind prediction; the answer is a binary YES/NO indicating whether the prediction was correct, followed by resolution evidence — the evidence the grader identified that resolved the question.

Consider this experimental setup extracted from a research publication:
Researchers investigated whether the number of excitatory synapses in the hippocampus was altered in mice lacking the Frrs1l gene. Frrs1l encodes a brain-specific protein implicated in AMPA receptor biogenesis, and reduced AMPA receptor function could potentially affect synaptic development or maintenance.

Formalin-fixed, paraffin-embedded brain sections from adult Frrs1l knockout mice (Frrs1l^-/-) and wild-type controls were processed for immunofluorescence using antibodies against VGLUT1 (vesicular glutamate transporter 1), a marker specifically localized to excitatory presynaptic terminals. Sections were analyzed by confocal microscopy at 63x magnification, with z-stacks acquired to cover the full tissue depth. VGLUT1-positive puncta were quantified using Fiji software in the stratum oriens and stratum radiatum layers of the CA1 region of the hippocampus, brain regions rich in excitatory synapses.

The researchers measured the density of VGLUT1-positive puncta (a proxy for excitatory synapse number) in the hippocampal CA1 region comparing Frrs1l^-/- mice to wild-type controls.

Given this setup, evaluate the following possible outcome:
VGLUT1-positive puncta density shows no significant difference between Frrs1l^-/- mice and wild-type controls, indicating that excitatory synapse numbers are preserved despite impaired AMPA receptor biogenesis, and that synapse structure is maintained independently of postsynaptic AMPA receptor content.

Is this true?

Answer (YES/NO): YES